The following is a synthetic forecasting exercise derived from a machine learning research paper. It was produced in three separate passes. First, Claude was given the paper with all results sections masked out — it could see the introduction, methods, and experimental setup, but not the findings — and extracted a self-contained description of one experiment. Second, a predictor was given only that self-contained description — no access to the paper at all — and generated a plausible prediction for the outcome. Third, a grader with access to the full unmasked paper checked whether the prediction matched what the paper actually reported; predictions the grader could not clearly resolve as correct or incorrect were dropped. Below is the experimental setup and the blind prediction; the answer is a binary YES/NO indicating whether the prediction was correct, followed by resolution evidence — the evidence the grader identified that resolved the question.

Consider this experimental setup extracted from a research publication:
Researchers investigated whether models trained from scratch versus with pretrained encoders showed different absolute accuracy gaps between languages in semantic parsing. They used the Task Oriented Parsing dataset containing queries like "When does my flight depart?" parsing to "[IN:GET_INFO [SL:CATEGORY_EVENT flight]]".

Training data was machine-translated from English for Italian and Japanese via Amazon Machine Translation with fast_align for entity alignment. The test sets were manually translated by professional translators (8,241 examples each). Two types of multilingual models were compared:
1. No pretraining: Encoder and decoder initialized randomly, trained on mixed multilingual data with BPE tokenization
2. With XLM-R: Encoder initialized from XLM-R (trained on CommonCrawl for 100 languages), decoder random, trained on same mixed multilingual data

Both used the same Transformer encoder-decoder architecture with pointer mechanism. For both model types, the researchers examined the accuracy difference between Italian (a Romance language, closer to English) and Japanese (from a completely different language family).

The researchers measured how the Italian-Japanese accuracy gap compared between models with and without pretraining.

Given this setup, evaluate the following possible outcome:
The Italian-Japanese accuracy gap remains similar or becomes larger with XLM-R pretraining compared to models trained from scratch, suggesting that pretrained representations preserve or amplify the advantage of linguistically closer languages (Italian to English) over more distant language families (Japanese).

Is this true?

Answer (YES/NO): YES